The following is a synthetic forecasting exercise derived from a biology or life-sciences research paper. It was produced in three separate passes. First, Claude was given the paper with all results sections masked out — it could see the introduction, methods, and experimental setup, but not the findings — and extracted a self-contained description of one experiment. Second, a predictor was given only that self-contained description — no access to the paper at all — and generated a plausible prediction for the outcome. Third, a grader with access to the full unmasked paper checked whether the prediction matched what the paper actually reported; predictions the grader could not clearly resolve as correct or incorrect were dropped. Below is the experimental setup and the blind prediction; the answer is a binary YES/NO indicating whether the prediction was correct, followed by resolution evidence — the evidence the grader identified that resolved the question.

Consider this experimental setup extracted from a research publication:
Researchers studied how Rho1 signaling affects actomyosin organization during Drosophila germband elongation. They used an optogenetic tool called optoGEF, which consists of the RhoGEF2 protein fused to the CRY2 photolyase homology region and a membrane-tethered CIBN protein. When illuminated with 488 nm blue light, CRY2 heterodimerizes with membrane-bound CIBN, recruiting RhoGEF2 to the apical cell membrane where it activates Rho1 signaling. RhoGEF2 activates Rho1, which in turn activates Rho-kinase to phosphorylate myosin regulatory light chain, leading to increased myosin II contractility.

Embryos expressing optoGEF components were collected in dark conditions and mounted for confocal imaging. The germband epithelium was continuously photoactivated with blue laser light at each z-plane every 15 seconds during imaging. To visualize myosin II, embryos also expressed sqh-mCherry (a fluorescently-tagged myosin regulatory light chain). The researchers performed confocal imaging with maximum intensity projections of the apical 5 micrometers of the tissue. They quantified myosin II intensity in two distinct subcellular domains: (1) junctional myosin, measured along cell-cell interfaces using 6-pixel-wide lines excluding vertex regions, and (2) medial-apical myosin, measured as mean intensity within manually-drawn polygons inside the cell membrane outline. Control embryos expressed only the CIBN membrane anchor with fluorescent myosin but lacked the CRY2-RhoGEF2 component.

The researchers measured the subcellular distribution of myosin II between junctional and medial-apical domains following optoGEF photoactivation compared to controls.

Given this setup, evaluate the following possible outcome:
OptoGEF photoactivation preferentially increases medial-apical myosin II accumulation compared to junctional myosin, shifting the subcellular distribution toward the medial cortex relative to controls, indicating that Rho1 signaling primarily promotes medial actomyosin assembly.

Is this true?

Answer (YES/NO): YES